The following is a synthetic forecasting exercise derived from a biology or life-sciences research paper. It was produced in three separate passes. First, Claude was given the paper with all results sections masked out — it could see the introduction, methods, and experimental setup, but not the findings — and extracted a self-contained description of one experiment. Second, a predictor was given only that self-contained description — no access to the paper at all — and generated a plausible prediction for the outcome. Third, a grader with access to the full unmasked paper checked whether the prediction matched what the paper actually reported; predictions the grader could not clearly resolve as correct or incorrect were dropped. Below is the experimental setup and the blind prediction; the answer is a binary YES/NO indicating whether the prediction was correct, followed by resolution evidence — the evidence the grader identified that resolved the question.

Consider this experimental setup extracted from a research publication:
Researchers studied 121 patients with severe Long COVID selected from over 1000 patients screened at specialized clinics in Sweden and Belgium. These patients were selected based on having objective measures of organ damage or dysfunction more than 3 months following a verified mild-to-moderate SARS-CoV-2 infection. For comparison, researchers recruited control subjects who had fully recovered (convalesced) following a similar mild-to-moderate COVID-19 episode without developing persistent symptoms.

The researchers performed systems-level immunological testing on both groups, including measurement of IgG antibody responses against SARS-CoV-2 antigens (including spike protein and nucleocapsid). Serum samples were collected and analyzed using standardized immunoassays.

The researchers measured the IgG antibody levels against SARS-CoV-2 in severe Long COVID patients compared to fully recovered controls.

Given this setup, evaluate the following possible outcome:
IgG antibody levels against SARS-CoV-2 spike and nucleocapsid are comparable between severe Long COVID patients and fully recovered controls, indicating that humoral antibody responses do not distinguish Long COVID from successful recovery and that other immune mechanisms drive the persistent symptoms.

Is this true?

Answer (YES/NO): NO